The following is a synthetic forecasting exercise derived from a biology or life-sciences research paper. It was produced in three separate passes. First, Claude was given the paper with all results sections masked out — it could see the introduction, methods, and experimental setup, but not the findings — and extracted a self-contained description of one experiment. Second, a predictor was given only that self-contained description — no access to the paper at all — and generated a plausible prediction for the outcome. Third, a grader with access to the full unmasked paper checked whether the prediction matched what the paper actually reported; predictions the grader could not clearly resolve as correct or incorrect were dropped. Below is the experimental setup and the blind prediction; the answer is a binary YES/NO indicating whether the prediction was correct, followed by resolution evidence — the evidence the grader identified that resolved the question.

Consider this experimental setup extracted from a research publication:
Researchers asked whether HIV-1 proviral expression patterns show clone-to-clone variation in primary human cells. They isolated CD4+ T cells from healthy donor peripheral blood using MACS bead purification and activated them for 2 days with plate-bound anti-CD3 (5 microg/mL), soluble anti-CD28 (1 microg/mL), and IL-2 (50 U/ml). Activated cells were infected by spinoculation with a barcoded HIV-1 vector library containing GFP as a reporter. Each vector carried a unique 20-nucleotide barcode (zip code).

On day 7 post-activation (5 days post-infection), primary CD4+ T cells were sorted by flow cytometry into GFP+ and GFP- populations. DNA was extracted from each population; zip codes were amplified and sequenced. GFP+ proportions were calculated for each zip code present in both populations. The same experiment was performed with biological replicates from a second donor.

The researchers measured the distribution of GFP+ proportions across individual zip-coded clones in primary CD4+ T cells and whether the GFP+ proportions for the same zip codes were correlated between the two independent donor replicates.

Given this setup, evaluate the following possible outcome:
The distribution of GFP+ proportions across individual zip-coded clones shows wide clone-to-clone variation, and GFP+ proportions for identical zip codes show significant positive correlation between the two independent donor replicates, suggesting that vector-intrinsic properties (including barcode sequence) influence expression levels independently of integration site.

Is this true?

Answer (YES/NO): NO